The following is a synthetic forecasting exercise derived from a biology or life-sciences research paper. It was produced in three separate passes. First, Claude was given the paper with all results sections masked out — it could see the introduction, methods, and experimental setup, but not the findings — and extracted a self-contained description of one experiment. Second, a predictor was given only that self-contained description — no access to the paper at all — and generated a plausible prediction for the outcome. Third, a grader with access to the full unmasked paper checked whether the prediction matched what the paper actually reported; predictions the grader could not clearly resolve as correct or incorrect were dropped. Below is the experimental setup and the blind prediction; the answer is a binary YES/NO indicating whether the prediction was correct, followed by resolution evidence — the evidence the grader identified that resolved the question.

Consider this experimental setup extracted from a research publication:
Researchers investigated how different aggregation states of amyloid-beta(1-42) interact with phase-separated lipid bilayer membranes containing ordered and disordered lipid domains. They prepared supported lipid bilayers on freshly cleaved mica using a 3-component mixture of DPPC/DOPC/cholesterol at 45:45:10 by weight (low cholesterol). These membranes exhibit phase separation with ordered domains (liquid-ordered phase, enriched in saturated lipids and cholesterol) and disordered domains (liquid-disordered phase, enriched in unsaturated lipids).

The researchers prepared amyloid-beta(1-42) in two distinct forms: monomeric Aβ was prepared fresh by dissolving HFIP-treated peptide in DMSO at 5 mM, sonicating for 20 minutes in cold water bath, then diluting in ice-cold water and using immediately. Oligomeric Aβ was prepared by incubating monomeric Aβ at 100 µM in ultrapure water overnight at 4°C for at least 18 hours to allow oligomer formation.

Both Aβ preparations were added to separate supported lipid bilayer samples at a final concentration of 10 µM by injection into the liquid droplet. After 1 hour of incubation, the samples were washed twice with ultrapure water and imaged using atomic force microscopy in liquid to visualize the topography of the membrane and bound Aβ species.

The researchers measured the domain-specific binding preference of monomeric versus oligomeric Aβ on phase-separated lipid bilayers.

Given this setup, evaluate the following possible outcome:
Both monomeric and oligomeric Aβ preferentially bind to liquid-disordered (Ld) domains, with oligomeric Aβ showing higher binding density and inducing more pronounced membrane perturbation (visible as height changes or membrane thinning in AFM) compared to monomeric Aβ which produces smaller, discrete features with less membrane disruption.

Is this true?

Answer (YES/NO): NO